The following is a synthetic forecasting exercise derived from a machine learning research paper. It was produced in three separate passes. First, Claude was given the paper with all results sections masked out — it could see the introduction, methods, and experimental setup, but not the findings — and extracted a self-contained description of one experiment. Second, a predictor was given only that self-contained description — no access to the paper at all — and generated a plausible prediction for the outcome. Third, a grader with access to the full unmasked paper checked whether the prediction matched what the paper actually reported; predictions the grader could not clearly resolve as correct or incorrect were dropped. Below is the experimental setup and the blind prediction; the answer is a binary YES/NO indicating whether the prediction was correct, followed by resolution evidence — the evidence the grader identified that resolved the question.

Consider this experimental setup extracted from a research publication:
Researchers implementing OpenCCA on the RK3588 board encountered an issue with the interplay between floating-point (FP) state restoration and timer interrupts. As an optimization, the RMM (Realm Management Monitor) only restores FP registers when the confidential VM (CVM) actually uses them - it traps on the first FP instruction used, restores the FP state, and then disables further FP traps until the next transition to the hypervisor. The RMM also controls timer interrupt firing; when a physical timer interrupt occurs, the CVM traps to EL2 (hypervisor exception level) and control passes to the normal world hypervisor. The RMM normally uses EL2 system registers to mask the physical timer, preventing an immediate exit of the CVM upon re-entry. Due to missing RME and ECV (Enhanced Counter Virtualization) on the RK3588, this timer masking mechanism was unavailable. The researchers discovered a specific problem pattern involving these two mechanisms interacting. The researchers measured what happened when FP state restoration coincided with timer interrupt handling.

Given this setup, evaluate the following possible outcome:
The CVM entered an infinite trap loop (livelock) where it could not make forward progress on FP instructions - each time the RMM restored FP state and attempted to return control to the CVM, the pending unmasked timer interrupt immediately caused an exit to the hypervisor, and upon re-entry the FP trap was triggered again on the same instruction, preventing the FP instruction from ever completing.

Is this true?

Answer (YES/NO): YES